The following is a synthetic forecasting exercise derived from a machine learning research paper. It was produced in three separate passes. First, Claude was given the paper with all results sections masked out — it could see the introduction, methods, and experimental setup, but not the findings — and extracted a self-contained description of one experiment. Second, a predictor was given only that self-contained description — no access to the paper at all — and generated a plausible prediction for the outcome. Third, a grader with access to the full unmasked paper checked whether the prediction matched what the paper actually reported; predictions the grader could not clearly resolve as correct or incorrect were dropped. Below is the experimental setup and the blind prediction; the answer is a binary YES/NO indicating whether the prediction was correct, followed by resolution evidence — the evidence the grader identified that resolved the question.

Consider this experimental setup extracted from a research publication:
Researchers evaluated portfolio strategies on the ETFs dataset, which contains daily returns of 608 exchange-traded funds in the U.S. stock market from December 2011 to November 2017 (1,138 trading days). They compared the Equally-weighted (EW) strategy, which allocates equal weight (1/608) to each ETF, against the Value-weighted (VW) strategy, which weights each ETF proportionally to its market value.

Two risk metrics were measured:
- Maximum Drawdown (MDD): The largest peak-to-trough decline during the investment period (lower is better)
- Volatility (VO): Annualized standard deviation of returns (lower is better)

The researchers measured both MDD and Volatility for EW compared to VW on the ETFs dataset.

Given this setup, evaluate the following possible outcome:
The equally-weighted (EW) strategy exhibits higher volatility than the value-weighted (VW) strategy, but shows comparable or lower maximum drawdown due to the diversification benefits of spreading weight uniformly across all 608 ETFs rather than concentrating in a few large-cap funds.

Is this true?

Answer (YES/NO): NO